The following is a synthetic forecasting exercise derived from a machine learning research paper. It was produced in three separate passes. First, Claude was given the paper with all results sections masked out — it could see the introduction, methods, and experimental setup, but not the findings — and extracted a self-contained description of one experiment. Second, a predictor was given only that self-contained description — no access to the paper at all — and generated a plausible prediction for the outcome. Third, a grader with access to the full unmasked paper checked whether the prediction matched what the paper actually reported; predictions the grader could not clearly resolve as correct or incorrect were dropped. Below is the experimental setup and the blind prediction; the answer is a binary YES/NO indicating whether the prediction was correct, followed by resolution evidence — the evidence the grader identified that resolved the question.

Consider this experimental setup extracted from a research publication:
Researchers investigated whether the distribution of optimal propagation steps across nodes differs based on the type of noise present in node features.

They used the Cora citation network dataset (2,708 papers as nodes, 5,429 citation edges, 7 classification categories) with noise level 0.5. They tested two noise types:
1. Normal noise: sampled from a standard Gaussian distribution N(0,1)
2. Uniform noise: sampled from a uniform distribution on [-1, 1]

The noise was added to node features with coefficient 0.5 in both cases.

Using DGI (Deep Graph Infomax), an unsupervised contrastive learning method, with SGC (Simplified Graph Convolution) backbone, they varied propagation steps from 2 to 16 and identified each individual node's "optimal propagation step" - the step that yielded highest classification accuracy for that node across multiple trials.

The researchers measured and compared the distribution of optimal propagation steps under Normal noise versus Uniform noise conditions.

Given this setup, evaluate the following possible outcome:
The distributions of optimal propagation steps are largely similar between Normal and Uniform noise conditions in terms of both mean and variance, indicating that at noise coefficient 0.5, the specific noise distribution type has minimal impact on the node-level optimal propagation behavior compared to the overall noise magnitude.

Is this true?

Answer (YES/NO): NO